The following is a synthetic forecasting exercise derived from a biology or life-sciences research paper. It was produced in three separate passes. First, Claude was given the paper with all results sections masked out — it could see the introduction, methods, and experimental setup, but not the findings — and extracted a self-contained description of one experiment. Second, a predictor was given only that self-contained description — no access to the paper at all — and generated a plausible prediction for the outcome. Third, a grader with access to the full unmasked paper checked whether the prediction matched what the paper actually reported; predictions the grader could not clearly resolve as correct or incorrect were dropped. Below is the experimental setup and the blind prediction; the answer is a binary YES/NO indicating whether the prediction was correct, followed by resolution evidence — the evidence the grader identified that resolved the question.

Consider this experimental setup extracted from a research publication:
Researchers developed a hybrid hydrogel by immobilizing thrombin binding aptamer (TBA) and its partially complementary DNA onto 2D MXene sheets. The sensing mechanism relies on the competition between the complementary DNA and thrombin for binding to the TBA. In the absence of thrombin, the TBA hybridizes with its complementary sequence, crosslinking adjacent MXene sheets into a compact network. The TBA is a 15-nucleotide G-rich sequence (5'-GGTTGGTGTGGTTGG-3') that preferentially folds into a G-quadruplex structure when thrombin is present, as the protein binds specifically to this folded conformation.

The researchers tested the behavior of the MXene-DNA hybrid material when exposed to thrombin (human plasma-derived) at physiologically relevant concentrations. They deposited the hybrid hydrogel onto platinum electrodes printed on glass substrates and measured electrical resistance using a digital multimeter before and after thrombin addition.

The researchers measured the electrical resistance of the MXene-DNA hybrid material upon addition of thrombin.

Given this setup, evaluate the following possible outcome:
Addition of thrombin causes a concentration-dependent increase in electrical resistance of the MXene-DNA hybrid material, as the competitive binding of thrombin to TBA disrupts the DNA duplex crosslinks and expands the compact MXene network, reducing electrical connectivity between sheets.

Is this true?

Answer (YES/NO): YES